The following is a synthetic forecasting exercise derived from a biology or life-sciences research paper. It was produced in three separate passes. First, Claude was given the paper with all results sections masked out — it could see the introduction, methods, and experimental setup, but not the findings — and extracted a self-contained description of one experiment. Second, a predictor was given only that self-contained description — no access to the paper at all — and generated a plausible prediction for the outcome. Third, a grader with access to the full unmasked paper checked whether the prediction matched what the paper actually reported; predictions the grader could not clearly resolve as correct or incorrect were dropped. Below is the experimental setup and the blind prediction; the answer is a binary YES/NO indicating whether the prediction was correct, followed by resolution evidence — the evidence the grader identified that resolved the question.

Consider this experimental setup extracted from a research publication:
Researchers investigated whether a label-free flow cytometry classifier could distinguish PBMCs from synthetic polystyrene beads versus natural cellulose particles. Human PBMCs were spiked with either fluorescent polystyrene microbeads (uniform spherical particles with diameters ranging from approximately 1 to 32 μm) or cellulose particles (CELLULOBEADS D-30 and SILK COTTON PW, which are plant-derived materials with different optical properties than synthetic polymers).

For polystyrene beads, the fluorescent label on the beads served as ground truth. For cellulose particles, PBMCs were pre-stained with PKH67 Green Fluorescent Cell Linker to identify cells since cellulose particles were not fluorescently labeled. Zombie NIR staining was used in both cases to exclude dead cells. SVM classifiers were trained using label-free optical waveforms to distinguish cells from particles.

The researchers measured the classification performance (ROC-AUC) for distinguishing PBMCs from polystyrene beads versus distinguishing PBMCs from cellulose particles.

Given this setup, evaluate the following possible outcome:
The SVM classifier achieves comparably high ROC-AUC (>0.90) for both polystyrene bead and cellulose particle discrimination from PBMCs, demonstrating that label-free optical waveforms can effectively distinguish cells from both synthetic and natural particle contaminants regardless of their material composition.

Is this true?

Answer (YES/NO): YES